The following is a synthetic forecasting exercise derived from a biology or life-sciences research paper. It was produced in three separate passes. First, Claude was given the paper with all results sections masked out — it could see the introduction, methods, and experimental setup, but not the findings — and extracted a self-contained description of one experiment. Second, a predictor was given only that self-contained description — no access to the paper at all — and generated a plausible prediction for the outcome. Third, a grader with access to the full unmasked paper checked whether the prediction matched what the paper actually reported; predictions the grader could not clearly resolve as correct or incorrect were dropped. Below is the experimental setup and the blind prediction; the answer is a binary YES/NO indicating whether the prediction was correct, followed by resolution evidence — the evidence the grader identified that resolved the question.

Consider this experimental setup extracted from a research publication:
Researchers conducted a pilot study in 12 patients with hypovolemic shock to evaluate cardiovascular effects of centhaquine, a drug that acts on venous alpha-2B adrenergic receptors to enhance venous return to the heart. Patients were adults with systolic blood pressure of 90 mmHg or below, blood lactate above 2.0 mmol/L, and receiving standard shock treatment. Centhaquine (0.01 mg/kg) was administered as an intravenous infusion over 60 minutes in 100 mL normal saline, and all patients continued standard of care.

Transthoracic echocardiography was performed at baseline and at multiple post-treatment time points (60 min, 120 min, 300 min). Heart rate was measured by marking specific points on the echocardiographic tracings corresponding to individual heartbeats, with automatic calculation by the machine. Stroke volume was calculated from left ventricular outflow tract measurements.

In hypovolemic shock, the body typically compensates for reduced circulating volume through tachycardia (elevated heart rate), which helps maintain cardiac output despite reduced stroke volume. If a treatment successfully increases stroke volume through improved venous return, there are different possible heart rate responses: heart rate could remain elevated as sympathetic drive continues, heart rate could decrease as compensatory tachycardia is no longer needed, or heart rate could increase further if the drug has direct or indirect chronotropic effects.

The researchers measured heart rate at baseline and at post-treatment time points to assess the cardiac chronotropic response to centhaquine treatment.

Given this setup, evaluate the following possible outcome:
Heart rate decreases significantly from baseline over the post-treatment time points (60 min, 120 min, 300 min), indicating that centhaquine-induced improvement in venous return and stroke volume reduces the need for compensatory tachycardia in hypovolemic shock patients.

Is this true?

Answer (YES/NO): YES